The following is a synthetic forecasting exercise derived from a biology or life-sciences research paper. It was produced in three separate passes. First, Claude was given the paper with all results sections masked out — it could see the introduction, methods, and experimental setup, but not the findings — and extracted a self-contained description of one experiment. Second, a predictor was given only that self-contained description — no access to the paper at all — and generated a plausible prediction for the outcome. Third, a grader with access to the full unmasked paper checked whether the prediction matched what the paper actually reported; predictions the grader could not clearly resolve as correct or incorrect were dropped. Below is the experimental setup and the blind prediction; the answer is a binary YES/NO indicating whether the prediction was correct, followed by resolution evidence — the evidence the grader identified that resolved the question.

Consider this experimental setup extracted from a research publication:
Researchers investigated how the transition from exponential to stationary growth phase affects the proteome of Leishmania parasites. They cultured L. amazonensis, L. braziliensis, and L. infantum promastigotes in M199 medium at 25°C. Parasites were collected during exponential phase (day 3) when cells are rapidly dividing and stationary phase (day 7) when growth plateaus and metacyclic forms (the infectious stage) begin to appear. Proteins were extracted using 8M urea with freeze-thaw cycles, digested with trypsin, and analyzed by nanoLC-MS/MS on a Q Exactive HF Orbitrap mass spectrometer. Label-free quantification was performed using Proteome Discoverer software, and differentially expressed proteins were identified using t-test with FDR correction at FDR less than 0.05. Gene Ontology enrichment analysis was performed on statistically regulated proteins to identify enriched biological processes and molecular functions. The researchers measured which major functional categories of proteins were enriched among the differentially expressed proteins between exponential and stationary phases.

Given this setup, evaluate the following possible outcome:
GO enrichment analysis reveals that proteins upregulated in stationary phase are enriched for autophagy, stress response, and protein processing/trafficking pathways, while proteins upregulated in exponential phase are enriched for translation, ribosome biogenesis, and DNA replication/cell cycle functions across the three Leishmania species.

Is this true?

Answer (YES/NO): NO